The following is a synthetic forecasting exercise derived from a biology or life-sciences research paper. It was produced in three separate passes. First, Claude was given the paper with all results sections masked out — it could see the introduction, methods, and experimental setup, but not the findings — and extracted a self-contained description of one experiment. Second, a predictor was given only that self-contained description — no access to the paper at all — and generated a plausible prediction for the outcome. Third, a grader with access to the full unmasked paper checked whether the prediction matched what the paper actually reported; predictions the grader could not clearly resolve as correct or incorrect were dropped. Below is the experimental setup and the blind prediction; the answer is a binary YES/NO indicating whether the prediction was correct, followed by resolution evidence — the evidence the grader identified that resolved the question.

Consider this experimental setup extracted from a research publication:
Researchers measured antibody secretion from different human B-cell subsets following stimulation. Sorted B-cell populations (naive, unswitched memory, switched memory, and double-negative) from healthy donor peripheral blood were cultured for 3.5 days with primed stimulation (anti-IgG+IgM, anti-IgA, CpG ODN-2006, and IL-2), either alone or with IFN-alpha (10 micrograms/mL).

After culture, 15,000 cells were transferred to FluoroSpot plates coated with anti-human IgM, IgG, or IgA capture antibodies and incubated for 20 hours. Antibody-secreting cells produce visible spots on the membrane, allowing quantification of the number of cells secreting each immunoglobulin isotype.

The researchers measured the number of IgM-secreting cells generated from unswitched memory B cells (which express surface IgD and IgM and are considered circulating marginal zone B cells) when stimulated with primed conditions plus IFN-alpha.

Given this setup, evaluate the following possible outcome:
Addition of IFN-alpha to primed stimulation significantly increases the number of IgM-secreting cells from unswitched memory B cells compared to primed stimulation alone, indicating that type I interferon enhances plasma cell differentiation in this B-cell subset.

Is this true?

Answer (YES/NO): NO